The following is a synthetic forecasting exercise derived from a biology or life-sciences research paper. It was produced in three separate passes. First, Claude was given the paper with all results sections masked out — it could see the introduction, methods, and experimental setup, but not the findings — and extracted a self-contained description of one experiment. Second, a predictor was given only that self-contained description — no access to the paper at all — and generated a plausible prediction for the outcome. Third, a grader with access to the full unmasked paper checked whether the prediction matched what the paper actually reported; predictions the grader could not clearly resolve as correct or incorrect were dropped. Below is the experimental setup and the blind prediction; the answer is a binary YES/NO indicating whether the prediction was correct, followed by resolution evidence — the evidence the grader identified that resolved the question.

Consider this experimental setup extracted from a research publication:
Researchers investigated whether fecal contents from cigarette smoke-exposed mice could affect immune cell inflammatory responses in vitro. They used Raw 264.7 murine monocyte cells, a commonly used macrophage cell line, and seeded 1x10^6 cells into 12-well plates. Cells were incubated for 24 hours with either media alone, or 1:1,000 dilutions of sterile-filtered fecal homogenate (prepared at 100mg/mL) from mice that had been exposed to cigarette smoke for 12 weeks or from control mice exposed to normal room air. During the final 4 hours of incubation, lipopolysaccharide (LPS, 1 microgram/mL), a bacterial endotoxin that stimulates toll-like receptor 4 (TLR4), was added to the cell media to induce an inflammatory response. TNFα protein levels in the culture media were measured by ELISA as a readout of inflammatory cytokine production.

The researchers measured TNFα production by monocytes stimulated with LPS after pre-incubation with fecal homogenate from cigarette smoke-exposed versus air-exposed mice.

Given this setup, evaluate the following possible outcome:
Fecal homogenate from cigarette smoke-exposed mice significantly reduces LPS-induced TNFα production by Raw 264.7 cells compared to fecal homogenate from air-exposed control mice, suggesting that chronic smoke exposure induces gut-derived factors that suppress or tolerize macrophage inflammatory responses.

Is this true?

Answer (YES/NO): YES